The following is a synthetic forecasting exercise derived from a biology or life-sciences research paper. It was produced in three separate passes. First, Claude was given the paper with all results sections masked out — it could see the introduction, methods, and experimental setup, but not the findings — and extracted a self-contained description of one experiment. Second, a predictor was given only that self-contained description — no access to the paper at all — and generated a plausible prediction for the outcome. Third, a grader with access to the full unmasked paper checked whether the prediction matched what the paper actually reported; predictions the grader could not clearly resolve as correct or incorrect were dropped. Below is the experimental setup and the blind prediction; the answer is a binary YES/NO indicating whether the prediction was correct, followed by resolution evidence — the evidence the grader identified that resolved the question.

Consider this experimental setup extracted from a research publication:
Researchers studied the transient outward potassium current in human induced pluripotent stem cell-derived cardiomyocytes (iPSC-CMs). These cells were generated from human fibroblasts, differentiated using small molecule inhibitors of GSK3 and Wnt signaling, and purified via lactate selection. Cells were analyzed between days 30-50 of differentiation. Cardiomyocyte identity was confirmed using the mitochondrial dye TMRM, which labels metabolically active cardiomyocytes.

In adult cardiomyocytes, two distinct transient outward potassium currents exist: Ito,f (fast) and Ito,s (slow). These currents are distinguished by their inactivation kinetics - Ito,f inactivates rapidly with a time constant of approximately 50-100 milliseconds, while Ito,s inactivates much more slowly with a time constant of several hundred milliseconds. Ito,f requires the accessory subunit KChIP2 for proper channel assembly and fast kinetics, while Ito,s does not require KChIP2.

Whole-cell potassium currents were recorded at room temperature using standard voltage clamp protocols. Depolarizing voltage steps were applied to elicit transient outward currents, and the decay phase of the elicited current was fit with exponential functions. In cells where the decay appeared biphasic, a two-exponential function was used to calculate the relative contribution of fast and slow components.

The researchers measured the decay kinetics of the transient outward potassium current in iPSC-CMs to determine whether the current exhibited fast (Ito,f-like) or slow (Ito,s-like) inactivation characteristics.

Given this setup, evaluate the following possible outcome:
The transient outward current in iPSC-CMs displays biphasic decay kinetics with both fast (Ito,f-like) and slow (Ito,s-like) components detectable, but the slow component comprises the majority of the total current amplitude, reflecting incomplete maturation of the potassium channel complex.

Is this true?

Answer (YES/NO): NO